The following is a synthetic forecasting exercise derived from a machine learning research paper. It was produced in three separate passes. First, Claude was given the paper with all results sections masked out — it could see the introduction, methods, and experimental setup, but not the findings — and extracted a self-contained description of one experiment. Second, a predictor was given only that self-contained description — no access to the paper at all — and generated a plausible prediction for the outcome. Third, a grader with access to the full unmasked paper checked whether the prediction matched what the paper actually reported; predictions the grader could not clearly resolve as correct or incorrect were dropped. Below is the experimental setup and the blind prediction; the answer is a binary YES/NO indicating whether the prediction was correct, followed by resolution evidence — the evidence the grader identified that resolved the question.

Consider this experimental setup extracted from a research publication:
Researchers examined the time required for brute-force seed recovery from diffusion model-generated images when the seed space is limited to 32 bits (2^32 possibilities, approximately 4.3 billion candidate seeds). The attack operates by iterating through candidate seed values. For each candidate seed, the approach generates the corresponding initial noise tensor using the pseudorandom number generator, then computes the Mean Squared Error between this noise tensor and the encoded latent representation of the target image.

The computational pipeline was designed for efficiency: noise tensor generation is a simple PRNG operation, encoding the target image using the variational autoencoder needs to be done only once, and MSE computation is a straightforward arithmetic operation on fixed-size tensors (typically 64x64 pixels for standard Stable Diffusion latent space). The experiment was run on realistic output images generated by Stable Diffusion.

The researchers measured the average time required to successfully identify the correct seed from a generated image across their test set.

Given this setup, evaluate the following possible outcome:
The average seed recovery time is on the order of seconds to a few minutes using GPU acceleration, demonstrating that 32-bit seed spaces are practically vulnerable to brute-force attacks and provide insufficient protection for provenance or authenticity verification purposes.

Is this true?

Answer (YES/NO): NO